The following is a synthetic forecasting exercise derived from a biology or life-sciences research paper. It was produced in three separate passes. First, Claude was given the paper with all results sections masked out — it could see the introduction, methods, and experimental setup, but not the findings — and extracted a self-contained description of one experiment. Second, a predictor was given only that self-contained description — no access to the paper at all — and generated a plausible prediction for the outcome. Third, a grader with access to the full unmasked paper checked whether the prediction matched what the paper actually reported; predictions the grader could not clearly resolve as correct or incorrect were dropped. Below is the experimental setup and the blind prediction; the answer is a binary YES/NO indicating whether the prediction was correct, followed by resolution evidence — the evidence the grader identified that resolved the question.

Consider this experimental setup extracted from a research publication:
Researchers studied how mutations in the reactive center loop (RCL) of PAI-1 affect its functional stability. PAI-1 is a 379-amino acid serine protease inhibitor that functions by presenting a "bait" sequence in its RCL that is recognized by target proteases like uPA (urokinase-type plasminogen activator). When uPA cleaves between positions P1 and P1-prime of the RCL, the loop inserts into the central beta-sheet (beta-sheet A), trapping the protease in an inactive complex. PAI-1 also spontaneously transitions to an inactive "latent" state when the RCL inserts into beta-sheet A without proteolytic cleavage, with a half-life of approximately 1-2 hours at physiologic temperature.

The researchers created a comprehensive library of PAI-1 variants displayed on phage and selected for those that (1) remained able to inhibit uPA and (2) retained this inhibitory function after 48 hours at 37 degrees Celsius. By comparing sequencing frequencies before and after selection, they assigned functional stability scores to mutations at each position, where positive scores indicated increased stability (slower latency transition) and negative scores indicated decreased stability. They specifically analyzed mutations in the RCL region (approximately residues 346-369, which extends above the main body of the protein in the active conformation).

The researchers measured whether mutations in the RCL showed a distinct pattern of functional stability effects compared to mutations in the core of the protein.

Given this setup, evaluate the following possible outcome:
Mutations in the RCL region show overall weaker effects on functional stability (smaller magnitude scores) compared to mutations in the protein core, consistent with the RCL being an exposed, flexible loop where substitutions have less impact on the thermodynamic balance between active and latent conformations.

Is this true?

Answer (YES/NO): NO